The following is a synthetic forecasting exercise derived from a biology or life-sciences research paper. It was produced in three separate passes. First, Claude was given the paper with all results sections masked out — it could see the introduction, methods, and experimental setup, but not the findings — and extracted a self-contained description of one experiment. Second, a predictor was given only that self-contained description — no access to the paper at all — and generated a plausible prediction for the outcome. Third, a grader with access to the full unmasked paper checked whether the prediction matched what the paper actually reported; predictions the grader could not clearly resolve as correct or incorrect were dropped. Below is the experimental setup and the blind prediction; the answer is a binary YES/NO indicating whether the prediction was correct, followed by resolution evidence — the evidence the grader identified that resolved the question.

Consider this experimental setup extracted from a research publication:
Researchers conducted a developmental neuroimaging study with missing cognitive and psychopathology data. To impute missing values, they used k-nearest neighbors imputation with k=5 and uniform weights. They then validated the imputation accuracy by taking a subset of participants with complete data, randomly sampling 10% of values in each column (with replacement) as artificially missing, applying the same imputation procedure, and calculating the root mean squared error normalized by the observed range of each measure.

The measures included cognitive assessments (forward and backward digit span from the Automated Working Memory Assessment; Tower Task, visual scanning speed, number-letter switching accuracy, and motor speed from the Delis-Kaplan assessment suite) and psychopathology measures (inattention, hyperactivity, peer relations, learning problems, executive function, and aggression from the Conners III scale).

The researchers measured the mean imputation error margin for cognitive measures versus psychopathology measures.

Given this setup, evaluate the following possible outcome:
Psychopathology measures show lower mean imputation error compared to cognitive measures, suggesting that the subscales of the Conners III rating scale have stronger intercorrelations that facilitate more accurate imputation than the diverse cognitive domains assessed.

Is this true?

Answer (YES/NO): NO